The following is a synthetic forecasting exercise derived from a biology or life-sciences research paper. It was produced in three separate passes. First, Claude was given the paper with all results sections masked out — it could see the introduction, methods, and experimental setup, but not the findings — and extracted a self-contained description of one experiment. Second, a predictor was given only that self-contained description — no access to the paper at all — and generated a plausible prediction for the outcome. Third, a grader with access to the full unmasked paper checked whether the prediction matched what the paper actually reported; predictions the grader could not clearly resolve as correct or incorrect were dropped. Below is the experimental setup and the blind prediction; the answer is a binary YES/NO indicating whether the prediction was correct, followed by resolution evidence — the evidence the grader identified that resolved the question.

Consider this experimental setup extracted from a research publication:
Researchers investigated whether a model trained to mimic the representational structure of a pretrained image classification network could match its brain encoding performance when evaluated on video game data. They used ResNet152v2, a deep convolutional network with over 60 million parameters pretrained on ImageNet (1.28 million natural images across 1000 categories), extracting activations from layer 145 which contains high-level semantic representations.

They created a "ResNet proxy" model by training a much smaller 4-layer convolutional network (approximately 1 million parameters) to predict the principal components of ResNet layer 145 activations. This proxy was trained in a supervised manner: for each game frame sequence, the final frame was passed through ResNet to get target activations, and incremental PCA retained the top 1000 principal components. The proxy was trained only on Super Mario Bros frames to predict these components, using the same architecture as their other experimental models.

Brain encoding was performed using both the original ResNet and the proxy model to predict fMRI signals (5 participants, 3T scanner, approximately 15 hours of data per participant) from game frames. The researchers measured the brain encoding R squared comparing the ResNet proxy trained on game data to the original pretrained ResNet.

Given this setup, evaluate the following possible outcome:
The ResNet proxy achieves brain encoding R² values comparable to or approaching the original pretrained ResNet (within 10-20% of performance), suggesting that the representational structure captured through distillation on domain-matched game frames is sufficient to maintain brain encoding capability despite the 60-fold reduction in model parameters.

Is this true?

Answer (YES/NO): NO